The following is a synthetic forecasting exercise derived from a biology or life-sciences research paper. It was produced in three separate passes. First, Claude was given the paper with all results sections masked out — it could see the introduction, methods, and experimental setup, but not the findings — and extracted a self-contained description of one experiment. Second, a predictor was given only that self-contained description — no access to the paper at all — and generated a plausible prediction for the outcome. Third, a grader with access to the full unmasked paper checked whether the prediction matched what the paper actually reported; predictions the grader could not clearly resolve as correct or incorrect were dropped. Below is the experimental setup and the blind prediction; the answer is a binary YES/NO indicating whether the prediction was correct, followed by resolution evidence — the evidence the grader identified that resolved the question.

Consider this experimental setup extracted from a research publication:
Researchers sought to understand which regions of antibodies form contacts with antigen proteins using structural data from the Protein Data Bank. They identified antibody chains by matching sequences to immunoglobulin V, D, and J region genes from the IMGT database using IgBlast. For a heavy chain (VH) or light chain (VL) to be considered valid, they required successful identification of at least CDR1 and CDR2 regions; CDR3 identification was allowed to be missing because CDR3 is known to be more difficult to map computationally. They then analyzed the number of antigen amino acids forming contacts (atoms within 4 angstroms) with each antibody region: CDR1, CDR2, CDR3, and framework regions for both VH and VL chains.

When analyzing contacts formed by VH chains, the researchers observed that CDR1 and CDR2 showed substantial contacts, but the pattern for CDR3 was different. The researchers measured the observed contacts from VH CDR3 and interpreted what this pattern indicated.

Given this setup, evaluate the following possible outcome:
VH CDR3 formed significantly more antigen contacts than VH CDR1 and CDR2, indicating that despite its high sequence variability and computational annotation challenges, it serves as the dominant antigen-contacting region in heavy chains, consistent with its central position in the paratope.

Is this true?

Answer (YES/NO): NO